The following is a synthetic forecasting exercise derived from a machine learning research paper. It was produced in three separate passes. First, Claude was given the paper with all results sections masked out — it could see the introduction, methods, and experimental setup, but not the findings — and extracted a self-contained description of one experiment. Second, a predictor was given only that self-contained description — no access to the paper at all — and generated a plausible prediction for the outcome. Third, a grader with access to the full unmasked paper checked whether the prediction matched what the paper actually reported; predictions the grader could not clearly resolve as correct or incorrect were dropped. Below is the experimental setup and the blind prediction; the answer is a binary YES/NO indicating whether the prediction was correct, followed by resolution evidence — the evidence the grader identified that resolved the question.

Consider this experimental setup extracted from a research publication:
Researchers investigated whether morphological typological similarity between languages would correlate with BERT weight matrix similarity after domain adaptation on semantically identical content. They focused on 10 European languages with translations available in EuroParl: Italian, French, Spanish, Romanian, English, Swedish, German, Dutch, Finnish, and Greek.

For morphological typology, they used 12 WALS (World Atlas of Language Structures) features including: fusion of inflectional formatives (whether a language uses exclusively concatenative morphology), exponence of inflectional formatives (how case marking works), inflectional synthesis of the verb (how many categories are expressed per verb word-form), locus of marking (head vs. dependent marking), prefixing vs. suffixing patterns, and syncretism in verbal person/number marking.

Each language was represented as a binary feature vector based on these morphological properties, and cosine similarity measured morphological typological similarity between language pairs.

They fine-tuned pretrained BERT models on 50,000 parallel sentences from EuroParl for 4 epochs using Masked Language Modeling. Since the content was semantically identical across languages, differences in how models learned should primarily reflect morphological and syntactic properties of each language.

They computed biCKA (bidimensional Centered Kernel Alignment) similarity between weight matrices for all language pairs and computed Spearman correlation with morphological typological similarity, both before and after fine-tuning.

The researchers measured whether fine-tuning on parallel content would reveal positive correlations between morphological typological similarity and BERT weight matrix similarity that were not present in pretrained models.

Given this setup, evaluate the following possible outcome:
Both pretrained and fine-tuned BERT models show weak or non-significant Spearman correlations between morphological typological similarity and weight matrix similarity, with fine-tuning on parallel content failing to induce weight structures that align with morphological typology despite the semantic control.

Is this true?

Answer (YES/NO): YES